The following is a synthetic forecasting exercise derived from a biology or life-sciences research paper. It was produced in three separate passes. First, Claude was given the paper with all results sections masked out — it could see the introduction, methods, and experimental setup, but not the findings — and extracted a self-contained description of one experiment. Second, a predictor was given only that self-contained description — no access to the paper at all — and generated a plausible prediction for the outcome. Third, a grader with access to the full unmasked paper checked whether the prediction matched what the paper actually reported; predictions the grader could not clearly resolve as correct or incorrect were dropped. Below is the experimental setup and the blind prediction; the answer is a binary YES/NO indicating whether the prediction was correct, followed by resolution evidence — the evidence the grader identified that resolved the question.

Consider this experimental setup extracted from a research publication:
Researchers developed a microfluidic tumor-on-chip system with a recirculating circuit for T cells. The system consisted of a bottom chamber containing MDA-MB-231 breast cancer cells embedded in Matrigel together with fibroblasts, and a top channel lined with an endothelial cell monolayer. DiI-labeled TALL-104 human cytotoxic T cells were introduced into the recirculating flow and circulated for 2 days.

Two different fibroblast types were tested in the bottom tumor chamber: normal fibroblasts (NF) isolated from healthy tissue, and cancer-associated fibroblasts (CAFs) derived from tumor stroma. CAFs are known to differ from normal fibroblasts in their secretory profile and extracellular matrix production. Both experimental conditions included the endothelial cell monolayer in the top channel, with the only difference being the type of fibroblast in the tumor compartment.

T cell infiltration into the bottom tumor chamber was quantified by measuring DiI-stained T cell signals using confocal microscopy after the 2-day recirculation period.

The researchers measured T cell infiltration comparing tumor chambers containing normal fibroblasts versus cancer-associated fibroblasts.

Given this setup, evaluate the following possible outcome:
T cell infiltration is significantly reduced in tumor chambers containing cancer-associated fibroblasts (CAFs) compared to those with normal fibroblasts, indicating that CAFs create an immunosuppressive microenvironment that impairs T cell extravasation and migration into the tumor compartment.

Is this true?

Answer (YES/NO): YES